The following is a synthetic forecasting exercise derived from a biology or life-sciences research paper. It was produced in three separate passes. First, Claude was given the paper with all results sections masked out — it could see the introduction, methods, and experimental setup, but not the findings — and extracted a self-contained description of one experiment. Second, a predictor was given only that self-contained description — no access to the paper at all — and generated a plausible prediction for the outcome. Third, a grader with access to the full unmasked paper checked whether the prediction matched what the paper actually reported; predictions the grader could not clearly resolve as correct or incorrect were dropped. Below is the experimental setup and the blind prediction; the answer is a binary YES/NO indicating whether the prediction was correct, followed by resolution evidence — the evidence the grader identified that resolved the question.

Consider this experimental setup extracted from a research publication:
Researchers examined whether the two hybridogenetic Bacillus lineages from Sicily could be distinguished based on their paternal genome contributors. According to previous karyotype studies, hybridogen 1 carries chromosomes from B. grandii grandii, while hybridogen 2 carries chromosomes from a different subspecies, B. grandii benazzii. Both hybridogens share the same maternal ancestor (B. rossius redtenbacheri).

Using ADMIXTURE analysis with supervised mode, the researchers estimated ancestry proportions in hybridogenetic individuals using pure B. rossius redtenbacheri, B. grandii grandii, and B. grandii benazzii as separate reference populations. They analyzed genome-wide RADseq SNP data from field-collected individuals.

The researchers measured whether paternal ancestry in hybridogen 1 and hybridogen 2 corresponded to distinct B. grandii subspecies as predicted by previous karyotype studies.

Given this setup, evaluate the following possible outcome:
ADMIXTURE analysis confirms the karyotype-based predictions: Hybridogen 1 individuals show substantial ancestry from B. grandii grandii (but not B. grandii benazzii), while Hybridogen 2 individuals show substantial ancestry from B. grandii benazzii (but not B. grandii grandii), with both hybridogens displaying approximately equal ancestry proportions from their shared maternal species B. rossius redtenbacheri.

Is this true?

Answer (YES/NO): YES